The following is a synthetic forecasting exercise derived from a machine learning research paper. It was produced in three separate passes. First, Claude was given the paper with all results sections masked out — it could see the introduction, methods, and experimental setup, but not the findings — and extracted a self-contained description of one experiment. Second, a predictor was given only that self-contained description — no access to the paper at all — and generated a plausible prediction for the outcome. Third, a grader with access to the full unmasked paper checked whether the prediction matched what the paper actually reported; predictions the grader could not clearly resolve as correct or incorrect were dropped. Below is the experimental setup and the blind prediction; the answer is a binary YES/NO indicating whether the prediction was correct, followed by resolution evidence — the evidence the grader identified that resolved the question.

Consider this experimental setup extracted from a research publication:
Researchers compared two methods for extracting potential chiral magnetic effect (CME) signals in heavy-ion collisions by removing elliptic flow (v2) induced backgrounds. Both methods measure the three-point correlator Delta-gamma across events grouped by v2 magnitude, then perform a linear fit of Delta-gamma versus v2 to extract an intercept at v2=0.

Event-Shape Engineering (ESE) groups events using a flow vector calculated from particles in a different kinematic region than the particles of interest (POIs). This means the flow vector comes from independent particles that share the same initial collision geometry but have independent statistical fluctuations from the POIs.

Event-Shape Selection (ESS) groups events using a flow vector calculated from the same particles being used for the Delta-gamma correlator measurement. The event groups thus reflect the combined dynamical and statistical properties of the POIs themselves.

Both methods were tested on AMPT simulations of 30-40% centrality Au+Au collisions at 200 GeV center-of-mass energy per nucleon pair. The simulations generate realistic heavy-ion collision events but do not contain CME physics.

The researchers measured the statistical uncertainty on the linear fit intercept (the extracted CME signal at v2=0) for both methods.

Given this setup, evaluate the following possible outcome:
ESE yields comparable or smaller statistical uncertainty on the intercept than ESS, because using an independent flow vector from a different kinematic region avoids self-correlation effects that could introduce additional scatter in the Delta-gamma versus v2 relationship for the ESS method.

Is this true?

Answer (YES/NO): NO